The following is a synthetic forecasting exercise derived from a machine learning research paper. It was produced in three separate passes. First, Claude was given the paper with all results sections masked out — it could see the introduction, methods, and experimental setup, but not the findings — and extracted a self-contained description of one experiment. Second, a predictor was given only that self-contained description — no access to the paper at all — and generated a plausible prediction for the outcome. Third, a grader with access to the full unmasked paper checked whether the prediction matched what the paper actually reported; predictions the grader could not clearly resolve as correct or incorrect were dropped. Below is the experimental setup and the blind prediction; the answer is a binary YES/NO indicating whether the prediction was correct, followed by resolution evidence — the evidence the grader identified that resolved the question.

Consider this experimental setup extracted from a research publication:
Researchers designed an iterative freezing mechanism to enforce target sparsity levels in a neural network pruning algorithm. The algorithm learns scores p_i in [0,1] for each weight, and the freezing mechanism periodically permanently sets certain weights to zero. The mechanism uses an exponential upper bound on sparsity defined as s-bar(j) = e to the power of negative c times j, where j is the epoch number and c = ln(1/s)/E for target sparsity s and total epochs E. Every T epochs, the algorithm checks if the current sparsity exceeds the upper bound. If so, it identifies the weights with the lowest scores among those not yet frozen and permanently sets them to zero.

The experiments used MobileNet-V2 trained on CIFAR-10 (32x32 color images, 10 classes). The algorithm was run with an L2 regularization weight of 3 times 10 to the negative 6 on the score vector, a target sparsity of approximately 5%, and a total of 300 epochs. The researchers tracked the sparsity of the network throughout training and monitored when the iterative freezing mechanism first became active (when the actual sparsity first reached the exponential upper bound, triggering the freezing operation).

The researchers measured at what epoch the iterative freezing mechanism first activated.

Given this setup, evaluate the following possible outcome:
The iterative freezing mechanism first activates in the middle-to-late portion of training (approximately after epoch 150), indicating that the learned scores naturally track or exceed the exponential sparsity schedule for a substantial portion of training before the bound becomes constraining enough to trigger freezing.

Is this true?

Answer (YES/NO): YES